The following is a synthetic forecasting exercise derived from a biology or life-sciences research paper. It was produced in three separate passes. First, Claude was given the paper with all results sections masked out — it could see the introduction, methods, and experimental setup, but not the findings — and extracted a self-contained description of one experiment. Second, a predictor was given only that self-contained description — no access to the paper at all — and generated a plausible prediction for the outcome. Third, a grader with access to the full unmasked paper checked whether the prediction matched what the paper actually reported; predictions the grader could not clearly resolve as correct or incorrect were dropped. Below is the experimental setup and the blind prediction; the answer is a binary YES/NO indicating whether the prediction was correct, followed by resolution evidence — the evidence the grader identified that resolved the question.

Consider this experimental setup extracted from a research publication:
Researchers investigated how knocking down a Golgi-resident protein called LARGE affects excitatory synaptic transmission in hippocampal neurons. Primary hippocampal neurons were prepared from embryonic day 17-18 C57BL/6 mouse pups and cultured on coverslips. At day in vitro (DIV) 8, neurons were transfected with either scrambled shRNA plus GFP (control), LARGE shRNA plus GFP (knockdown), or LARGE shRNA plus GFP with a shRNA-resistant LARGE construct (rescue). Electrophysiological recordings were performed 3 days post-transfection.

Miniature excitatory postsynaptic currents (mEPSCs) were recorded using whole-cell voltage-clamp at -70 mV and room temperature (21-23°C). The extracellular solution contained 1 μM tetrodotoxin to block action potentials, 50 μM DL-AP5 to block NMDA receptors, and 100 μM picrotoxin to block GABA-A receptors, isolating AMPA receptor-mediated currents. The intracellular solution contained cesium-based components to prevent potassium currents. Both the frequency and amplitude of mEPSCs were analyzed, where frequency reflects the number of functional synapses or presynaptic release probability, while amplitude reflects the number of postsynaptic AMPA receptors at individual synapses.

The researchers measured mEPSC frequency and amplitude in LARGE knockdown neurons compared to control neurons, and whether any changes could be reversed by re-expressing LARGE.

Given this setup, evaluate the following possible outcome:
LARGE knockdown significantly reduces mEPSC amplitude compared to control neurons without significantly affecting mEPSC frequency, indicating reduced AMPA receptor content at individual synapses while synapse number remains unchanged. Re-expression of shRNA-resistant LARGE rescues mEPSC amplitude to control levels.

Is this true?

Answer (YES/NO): NO